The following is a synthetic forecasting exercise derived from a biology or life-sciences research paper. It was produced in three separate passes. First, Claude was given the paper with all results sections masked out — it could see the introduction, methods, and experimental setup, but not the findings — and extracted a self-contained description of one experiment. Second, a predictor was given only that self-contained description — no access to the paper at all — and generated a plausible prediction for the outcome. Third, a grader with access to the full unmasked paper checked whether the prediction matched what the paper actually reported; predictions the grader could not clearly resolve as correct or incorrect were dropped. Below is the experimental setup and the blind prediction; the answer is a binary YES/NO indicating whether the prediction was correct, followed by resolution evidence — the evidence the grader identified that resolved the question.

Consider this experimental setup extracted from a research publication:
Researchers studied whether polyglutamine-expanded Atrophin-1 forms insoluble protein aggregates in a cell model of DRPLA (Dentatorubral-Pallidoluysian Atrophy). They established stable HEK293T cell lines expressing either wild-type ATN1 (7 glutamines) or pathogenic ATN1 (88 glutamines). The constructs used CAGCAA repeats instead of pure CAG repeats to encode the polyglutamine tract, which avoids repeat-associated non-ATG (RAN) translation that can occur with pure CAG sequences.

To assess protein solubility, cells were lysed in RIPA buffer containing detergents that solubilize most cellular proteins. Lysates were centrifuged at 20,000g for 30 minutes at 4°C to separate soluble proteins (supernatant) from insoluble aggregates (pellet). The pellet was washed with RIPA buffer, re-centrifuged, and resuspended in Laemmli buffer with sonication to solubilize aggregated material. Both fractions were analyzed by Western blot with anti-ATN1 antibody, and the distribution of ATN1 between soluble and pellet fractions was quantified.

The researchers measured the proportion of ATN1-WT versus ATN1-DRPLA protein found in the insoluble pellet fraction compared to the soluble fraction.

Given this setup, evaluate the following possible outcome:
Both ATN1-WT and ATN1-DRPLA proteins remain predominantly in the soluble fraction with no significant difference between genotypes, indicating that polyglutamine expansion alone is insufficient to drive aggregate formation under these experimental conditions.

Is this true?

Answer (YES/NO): YES